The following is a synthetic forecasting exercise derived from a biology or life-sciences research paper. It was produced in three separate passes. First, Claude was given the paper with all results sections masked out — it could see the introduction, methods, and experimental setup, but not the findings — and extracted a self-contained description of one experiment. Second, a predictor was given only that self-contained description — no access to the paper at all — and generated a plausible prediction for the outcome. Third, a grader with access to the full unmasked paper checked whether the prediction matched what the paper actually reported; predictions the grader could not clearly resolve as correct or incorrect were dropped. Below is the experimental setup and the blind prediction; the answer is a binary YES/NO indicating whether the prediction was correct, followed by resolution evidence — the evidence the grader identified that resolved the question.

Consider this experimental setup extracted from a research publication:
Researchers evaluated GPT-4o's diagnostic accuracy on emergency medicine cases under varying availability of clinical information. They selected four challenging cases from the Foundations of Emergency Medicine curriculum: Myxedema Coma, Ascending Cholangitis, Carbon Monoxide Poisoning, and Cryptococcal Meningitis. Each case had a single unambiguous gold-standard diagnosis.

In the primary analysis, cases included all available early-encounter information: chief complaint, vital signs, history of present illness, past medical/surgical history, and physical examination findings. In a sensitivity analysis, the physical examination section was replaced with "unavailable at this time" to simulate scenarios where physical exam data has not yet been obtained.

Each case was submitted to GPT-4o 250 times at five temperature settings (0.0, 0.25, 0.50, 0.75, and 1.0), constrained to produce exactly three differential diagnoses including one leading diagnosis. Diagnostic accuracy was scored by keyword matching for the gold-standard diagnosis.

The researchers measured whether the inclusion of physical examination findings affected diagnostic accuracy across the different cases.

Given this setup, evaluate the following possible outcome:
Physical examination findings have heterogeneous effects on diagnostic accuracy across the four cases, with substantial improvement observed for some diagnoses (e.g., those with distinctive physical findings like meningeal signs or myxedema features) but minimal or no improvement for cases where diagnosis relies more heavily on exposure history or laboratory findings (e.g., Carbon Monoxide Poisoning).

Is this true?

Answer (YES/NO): YES